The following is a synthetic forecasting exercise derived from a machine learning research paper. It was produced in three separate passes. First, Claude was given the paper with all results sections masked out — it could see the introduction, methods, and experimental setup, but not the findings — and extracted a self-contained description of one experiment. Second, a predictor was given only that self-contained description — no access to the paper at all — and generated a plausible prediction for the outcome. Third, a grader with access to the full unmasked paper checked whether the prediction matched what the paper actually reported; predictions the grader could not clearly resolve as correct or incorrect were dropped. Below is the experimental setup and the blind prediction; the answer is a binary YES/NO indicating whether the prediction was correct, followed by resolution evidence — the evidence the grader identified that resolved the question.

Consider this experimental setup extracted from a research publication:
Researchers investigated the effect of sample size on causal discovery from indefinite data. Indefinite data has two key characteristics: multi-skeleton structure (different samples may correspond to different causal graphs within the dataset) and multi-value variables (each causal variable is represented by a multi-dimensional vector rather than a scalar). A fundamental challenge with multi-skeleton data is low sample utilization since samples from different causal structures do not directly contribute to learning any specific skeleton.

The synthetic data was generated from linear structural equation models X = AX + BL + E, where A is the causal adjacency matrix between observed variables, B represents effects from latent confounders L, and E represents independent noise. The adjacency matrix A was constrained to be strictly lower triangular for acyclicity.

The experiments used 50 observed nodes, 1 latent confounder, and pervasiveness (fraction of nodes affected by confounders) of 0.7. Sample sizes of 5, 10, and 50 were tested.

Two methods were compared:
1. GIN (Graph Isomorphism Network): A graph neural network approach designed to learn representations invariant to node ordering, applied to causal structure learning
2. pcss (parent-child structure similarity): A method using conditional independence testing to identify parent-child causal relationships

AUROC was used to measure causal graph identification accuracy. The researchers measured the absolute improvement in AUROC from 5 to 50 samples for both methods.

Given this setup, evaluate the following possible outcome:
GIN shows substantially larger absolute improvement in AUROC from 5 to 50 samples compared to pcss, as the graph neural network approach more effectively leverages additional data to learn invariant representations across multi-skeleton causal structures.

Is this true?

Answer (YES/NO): NO